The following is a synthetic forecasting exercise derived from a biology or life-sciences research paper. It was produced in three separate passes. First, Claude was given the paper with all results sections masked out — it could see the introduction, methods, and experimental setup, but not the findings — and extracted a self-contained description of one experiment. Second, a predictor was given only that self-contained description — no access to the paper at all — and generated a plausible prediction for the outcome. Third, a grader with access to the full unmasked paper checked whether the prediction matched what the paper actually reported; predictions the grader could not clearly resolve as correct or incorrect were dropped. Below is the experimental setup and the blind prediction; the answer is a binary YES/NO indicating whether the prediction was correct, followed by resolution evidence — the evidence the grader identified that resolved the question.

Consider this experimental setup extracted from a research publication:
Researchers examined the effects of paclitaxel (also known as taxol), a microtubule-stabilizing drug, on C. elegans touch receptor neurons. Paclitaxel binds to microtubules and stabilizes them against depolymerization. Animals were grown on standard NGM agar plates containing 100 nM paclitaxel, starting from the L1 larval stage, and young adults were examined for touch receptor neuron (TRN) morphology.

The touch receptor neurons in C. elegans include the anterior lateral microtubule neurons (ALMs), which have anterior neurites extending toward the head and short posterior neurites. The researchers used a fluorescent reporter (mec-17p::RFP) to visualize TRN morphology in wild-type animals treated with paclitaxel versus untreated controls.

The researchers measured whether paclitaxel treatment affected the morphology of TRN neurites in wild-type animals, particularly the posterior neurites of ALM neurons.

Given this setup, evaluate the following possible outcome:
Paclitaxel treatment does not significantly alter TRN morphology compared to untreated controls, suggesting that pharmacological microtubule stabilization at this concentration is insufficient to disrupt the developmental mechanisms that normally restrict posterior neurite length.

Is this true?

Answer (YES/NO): NO